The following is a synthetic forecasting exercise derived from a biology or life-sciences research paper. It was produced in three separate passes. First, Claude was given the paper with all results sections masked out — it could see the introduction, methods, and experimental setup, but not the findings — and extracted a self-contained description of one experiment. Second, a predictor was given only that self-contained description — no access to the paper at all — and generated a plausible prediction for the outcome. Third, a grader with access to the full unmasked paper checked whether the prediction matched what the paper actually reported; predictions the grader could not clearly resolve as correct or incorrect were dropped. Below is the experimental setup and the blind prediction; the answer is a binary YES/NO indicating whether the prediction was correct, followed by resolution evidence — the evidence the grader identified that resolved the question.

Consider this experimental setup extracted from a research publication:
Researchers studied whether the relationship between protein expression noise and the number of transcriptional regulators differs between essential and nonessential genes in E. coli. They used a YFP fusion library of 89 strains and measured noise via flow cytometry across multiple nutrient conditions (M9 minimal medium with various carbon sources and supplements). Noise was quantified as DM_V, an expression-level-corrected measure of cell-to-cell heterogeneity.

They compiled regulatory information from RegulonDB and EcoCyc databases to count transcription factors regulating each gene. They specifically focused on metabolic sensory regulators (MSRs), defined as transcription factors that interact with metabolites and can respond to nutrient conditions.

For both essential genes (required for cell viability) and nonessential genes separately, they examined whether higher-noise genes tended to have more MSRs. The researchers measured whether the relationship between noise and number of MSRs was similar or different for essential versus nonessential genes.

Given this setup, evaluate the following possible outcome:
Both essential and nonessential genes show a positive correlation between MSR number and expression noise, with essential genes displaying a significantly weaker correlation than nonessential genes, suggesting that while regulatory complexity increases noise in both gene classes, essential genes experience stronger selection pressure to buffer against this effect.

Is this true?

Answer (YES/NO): NO